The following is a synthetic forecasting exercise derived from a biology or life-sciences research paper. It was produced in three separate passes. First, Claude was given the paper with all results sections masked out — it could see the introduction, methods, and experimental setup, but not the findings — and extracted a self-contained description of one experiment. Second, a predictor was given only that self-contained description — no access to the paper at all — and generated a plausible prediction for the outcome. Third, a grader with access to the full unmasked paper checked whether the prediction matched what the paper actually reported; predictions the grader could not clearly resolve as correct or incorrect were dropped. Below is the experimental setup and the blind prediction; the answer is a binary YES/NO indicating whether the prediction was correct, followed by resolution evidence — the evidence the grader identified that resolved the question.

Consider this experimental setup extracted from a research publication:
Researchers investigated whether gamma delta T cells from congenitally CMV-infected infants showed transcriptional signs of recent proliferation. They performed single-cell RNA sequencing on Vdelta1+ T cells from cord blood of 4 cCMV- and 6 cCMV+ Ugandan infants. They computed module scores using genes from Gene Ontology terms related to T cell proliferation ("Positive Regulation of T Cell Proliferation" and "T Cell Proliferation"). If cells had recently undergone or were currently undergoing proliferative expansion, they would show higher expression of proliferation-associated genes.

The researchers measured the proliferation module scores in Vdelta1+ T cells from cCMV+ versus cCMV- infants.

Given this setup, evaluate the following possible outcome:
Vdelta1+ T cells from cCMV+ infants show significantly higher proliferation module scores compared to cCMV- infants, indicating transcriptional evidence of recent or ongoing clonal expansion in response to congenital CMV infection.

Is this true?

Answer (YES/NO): YES